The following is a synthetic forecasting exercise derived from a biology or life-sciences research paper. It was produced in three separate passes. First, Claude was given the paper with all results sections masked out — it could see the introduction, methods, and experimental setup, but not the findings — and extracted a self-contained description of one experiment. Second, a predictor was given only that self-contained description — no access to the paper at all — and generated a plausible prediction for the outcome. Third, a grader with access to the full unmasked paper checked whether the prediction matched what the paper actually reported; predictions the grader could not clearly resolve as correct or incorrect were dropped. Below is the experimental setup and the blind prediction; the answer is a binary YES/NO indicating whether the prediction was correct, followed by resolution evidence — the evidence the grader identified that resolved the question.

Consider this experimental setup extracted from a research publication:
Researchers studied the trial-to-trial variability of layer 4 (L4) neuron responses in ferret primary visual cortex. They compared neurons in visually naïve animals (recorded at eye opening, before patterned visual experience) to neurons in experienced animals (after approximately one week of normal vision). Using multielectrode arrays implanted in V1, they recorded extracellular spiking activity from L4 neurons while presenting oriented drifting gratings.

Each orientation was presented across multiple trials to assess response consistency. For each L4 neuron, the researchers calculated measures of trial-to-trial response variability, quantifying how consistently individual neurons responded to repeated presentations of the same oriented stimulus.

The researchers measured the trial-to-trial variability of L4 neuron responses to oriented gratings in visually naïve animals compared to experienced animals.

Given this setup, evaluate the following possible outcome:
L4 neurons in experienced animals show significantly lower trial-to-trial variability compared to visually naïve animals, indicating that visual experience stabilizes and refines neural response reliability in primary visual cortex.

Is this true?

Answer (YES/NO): YES